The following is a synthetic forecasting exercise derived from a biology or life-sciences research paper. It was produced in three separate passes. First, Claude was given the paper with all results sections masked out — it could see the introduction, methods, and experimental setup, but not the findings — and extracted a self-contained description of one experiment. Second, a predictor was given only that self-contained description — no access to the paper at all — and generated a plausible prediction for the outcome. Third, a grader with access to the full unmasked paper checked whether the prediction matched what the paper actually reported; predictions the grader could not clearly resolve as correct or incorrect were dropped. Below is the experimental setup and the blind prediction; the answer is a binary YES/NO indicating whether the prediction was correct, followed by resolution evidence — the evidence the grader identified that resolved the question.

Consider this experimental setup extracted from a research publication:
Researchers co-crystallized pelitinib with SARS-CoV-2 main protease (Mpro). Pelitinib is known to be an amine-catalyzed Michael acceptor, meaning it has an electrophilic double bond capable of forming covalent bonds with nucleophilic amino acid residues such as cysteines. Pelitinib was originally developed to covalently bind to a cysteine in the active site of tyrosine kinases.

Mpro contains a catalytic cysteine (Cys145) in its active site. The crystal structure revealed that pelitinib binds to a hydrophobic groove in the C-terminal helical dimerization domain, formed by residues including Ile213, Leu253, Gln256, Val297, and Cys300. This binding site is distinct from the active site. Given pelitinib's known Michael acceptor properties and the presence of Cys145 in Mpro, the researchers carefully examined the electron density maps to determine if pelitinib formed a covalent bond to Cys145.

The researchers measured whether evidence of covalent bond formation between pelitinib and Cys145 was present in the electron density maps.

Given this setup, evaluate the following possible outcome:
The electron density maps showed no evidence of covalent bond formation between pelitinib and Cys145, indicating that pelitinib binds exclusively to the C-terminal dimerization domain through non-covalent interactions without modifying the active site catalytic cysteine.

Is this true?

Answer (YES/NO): YES